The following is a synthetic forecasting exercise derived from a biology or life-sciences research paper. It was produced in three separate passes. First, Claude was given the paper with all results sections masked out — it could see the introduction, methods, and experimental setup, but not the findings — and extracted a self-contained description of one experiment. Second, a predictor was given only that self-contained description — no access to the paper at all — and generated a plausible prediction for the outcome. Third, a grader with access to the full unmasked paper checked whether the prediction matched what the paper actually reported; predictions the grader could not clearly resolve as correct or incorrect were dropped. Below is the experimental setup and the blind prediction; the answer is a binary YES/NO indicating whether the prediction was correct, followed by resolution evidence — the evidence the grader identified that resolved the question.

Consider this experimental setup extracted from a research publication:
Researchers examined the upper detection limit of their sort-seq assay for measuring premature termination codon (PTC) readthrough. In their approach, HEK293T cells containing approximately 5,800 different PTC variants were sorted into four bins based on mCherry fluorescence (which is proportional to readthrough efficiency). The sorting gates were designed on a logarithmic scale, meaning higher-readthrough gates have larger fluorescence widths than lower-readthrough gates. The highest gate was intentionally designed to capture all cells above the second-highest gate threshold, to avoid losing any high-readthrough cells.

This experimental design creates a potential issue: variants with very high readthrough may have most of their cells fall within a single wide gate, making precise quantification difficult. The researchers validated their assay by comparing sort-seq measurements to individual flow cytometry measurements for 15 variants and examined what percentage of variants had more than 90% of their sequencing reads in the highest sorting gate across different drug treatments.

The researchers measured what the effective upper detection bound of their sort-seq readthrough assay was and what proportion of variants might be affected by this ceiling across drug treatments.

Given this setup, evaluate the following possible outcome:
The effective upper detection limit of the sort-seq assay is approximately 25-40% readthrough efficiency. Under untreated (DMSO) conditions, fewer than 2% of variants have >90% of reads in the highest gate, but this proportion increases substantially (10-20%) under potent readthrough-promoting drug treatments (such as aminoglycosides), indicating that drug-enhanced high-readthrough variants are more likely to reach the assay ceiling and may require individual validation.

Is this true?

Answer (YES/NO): NO